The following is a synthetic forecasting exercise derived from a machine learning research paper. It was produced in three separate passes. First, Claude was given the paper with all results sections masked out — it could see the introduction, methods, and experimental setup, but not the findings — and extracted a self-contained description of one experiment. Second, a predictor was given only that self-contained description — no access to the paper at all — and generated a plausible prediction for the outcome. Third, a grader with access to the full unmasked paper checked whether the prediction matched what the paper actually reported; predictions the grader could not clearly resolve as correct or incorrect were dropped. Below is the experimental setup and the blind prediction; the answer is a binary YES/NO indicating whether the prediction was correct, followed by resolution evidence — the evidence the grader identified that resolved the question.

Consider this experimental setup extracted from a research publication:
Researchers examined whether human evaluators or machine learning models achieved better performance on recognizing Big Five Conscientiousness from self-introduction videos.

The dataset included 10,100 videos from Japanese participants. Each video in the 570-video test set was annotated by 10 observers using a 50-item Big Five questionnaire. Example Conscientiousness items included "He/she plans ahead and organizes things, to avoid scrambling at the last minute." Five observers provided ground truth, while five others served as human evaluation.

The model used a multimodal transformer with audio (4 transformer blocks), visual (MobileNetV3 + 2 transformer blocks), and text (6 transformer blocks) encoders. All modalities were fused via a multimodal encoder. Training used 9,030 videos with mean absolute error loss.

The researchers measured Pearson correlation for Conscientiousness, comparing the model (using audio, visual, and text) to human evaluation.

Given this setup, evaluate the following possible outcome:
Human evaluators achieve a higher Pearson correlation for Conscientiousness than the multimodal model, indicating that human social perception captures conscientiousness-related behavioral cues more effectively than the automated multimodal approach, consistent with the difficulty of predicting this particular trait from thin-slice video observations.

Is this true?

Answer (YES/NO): NO